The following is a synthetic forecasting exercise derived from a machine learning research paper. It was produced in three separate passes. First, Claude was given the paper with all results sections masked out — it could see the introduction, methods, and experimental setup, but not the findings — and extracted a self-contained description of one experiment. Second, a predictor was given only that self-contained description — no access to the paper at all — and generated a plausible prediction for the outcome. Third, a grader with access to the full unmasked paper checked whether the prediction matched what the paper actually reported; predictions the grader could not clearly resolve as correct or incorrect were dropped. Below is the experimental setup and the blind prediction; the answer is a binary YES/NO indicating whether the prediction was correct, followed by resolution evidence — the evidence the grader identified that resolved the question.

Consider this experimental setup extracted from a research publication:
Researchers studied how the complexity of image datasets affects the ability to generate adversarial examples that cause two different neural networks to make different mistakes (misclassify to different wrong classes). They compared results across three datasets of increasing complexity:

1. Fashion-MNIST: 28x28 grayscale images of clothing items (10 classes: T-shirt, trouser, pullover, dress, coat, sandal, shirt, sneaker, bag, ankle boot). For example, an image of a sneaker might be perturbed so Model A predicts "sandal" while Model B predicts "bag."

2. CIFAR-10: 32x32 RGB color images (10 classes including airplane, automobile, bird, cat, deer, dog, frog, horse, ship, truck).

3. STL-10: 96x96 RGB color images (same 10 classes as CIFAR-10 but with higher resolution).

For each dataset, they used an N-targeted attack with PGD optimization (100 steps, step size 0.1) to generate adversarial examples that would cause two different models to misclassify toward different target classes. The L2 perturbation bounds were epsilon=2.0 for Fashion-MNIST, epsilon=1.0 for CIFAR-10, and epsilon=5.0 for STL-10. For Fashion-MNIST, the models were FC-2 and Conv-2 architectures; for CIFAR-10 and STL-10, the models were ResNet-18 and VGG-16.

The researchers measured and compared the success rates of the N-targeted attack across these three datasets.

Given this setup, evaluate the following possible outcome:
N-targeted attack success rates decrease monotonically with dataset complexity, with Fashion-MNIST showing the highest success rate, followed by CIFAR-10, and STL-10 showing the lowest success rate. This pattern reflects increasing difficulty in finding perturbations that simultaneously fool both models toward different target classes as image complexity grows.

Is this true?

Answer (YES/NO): NO